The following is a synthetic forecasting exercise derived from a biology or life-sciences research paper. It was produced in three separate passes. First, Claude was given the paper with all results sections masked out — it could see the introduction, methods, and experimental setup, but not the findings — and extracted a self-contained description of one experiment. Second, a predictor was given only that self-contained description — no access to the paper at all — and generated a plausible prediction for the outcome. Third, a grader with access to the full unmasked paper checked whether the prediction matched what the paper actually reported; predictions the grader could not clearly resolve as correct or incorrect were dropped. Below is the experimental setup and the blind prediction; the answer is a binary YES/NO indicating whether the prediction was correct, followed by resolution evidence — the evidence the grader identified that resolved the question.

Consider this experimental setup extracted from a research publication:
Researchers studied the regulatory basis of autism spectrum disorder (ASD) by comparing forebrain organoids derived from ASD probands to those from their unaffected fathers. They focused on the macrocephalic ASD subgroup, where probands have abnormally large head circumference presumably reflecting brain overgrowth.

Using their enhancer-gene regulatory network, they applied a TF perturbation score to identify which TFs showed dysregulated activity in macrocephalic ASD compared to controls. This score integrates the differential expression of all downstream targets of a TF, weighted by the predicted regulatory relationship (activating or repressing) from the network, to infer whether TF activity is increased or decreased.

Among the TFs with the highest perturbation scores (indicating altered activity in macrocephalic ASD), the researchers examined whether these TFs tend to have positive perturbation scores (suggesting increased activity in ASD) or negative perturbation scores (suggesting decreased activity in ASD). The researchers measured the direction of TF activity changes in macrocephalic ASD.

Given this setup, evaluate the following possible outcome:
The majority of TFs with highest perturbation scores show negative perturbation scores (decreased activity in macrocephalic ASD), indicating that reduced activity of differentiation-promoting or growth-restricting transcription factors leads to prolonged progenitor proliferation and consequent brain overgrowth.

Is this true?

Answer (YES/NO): NO